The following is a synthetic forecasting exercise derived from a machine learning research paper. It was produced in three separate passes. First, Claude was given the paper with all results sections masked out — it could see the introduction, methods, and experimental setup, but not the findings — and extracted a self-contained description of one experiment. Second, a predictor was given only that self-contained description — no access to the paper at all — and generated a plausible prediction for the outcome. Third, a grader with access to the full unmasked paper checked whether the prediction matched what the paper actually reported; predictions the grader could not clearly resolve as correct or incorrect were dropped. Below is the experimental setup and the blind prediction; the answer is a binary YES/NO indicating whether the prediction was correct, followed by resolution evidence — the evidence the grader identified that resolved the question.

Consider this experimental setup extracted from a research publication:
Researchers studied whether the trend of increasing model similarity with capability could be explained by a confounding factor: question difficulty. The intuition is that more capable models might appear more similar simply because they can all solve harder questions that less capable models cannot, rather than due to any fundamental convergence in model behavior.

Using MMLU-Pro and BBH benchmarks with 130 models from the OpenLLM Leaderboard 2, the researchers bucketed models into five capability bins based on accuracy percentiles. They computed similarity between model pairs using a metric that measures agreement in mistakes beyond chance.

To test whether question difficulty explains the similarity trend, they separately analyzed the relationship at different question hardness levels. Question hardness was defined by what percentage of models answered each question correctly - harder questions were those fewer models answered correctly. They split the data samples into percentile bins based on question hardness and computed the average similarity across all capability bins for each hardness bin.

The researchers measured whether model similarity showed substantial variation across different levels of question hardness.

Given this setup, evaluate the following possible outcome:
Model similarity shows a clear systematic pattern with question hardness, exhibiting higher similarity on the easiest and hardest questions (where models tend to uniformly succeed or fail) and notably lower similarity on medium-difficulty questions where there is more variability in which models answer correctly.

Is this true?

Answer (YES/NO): NO